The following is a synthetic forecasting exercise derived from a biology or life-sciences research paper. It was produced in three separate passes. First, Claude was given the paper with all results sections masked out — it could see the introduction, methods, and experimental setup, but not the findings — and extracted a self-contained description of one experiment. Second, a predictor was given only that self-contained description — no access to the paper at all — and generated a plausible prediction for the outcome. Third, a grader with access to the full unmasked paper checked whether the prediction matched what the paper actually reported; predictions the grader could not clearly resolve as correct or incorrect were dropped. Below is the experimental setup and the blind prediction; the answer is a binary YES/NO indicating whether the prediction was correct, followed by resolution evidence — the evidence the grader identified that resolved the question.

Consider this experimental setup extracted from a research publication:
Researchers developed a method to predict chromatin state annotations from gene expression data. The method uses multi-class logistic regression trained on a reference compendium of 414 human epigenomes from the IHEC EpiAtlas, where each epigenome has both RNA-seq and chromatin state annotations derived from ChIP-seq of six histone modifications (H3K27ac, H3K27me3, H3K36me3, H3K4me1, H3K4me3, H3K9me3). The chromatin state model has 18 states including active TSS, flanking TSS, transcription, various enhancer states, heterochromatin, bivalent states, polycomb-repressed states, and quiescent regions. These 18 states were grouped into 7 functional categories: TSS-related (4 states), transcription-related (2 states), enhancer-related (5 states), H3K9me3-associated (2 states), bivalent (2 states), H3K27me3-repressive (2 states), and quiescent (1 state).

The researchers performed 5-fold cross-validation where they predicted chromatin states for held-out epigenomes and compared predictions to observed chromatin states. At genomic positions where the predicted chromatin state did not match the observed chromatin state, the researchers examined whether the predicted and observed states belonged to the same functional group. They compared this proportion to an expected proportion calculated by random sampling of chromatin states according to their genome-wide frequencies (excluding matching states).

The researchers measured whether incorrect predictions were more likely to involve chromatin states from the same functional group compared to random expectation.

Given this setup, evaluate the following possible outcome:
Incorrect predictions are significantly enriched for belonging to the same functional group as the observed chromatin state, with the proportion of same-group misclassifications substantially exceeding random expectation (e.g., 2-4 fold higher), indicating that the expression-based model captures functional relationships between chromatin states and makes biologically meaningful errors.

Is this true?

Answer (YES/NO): YES